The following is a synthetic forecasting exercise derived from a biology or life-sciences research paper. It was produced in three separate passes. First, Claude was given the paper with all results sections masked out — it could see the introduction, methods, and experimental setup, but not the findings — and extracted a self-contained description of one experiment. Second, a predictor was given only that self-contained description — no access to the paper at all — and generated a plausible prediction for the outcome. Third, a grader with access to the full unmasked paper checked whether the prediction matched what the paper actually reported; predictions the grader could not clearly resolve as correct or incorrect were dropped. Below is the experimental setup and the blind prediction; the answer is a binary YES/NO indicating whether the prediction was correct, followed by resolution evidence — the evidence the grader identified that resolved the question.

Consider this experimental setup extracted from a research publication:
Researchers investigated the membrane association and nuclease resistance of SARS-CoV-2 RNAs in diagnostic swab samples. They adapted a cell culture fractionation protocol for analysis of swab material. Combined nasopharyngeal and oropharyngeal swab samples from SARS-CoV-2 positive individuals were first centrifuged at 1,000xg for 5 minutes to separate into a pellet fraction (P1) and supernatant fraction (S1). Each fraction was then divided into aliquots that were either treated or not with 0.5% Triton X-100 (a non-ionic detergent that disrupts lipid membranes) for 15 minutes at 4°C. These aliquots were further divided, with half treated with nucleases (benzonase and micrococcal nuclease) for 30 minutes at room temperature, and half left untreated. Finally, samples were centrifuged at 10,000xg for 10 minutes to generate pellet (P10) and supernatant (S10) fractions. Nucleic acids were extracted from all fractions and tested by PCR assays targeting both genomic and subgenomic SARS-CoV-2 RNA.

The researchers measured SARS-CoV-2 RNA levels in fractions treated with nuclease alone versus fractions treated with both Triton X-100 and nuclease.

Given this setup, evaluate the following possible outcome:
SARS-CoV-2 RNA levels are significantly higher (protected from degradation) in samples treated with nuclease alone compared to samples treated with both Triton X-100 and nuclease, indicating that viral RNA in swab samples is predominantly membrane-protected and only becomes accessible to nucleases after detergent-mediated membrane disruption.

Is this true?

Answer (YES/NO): YES